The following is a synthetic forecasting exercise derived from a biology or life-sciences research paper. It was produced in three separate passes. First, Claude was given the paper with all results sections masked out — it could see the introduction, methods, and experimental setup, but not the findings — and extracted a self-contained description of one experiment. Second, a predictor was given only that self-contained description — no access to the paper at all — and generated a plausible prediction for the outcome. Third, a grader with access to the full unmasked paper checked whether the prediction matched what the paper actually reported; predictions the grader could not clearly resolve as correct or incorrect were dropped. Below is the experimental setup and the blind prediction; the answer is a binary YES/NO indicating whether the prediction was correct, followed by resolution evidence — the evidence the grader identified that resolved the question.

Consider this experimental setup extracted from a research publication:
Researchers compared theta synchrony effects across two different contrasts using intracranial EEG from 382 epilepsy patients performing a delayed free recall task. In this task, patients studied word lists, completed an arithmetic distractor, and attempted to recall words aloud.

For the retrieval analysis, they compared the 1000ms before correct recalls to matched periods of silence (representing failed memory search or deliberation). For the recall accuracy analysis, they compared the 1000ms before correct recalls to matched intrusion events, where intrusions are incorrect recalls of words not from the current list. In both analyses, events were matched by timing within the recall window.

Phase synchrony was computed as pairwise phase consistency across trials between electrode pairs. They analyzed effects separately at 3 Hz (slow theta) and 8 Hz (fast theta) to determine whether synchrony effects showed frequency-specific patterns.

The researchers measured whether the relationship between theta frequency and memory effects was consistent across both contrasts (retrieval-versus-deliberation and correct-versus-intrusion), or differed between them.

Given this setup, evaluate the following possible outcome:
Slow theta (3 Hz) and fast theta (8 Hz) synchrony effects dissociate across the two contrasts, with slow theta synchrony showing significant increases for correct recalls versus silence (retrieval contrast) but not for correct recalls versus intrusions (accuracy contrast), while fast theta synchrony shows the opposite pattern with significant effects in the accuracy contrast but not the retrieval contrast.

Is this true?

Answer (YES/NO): NO